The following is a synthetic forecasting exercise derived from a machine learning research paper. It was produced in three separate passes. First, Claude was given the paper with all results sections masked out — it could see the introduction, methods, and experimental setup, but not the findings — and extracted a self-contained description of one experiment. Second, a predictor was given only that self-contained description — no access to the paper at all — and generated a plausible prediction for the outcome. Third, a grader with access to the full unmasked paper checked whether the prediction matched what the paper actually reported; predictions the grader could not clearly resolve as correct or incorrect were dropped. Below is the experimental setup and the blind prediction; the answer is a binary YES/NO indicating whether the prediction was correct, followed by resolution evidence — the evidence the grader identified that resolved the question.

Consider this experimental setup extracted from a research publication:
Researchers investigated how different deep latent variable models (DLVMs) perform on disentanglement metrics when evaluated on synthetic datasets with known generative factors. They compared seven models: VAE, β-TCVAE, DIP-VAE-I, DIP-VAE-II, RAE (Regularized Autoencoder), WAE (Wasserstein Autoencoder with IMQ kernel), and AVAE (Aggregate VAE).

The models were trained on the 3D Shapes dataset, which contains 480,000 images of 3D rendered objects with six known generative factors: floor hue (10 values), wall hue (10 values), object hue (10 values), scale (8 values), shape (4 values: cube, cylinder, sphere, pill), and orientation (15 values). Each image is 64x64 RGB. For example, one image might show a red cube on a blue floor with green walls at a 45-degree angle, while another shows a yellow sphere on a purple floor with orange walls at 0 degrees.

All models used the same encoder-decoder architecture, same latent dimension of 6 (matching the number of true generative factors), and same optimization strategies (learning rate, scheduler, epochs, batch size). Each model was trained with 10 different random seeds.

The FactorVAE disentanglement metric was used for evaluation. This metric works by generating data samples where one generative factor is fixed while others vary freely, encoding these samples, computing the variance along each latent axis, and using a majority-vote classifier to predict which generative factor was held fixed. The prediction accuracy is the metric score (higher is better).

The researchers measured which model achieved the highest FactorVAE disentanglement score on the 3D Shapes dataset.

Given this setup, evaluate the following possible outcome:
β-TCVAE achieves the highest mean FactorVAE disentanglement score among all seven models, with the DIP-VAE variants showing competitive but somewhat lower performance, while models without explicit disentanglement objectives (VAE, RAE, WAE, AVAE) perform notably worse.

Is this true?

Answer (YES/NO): NO